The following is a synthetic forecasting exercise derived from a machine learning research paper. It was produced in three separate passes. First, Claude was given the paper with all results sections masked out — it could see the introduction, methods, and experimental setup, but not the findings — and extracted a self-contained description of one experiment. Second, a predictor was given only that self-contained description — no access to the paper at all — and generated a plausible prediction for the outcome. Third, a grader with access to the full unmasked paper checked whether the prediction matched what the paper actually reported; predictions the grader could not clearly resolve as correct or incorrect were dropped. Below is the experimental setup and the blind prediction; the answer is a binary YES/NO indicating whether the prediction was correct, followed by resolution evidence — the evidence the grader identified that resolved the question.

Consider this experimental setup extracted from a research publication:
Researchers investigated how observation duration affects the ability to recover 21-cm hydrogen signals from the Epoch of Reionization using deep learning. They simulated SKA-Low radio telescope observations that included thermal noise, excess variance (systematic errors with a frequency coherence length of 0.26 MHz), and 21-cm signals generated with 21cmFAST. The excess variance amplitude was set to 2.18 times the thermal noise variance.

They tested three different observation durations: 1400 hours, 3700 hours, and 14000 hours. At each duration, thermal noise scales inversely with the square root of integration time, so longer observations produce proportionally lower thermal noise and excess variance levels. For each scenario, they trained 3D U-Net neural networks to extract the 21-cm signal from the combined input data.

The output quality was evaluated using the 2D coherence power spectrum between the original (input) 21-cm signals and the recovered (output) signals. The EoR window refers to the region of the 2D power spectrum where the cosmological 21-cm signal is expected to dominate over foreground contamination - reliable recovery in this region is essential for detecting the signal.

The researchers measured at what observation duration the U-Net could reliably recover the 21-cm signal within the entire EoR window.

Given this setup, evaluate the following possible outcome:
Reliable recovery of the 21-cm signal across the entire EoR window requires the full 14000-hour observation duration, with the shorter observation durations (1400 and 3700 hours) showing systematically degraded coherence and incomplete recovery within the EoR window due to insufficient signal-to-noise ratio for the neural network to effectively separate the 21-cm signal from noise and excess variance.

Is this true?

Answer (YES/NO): NO